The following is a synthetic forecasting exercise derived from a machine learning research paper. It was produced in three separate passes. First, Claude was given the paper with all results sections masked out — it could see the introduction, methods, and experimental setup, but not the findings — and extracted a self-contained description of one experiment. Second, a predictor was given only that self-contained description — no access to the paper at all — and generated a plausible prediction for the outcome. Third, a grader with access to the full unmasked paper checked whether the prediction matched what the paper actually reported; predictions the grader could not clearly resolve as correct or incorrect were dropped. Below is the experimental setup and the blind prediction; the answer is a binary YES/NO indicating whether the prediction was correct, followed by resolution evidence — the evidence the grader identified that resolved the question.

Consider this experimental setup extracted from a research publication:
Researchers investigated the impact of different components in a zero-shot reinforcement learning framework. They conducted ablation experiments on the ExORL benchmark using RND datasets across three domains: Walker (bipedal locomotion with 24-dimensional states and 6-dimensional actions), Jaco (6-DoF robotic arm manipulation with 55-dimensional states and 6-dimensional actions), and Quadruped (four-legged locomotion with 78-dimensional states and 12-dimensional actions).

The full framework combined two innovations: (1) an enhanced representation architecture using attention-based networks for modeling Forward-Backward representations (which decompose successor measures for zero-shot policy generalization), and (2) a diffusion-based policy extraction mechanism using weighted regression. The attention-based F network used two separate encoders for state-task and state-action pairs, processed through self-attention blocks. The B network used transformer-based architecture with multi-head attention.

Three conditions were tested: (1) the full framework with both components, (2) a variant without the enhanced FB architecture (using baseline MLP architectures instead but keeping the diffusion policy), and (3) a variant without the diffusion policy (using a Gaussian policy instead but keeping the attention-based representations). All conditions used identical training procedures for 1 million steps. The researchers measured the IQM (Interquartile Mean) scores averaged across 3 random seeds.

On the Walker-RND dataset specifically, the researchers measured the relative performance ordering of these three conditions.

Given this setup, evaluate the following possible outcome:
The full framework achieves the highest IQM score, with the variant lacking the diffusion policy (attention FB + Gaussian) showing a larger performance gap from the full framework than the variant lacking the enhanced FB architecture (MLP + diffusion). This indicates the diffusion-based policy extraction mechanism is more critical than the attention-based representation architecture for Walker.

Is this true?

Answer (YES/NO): NO